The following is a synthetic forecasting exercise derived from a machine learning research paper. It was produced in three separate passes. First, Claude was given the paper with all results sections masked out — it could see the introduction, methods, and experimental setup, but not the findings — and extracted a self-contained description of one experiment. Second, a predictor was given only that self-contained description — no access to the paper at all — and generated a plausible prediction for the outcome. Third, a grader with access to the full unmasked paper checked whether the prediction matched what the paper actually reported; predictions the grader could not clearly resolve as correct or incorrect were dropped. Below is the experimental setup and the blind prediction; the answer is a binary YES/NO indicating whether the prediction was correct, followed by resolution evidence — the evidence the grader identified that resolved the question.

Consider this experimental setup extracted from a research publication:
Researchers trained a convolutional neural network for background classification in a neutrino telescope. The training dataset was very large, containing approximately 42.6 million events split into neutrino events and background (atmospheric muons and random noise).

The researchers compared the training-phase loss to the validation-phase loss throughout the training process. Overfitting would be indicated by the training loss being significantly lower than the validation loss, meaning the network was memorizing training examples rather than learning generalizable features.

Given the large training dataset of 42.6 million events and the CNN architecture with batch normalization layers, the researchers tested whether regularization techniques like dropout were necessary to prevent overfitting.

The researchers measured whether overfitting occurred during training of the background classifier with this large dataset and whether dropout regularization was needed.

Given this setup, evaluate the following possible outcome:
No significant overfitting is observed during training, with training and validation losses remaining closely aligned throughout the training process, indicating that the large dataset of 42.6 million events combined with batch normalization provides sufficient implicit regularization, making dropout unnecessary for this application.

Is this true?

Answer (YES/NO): YES